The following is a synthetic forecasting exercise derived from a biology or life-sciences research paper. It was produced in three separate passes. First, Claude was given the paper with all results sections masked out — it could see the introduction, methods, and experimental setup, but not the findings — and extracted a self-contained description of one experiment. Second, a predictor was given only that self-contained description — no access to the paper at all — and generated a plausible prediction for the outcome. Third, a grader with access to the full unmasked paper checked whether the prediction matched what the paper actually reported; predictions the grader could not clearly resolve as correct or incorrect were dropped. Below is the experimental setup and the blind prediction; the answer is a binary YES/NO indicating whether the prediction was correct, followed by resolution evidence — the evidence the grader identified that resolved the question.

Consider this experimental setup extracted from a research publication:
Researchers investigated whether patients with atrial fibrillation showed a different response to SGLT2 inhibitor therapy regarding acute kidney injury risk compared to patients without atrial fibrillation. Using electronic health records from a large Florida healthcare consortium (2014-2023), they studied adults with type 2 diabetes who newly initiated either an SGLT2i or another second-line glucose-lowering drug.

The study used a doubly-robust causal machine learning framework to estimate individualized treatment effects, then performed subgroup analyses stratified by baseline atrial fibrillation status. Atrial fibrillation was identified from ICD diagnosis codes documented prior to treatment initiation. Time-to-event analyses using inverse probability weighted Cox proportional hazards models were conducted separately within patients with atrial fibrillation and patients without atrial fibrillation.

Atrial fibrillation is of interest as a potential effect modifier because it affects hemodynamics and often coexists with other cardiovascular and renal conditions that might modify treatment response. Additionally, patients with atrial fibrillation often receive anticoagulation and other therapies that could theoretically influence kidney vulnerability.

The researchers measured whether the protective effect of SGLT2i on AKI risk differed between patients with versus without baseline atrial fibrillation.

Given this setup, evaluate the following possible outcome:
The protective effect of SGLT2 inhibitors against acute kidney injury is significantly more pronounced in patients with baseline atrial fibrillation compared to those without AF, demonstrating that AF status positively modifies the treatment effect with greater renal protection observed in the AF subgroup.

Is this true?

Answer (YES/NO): NO